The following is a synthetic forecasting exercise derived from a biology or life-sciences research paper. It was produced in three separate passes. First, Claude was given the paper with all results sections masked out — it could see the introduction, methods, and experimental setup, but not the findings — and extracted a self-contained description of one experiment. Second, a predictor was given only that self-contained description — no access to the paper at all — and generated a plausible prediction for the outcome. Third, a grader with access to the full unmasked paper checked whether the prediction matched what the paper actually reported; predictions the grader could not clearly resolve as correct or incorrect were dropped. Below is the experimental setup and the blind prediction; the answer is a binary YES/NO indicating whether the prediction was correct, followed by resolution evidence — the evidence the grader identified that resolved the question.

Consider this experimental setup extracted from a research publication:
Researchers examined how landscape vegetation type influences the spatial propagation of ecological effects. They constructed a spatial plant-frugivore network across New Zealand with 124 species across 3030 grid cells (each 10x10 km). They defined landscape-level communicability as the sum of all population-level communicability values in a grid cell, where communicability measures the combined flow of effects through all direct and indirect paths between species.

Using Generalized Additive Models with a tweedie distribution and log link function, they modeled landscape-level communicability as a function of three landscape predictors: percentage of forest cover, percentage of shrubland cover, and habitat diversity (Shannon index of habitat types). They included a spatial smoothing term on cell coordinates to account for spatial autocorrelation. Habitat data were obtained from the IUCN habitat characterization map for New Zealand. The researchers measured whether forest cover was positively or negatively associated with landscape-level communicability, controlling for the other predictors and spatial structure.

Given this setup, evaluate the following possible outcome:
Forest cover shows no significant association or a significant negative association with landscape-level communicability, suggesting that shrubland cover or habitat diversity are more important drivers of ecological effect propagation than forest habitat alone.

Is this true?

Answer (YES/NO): NO